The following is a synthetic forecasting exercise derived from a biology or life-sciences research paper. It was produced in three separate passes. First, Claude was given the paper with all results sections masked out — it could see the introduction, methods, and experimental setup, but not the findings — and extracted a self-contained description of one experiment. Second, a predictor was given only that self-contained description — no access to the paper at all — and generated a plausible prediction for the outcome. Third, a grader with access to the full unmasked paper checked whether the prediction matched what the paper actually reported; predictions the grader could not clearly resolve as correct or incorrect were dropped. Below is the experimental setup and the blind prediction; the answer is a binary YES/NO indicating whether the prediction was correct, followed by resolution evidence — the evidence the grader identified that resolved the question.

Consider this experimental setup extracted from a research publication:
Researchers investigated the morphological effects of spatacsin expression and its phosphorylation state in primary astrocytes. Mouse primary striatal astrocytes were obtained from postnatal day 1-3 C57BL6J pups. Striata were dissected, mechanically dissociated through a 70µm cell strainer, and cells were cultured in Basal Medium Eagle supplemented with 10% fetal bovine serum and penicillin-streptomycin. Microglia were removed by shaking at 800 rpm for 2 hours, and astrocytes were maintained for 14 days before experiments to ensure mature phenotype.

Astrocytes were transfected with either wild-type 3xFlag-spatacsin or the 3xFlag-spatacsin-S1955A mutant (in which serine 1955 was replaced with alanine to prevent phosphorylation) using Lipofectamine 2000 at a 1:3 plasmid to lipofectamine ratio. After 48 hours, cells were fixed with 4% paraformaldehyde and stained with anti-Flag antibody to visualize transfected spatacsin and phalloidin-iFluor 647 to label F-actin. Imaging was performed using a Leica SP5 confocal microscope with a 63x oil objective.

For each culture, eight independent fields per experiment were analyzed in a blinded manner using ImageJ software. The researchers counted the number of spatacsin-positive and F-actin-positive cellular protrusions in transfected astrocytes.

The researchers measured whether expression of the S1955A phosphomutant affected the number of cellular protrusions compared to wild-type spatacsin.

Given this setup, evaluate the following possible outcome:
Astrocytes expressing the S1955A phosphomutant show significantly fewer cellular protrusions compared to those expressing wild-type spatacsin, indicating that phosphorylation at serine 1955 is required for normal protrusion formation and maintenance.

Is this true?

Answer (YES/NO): NO